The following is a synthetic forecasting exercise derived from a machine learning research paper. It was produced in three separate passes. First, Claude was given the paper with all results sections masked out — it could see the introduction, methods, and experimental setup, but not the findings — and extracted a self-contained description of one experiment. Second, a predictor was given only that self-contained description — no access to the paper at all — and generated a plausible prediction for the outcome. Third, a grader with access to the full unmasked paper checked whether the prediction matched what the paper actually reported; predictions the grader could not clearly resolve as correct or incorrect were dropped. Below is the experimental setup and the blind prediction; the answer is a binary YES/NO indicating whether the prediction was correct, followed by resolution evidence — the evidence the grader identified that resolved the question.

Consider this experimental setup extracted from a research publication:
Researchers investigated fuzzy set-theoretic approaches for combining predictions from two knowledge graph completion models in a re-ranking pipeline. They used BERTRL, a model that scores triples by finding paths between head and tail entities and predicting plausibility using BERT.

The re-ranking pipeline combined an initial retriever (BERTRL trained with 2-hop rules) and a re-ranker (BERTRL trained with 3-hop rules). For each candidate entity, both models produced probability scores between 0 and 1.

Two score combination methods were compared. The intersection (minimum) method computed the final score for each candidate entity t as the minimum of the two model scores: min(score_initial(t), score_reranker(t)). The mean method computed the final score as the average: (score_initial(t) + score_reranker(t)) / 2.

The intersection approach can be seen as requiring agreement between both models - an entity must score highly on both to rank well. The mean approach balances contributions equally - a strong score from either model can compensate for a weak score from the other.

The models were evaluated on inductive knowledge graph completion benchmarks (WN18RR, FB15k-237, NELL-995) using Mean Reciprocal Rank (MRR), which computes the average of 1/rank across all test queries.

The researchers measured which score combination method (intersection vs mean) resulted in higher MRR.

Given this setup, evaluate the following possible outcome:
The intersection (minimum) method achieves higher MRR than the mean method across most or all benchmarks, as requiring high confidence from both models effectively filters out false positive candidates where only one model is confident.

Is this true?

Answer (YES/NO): NO